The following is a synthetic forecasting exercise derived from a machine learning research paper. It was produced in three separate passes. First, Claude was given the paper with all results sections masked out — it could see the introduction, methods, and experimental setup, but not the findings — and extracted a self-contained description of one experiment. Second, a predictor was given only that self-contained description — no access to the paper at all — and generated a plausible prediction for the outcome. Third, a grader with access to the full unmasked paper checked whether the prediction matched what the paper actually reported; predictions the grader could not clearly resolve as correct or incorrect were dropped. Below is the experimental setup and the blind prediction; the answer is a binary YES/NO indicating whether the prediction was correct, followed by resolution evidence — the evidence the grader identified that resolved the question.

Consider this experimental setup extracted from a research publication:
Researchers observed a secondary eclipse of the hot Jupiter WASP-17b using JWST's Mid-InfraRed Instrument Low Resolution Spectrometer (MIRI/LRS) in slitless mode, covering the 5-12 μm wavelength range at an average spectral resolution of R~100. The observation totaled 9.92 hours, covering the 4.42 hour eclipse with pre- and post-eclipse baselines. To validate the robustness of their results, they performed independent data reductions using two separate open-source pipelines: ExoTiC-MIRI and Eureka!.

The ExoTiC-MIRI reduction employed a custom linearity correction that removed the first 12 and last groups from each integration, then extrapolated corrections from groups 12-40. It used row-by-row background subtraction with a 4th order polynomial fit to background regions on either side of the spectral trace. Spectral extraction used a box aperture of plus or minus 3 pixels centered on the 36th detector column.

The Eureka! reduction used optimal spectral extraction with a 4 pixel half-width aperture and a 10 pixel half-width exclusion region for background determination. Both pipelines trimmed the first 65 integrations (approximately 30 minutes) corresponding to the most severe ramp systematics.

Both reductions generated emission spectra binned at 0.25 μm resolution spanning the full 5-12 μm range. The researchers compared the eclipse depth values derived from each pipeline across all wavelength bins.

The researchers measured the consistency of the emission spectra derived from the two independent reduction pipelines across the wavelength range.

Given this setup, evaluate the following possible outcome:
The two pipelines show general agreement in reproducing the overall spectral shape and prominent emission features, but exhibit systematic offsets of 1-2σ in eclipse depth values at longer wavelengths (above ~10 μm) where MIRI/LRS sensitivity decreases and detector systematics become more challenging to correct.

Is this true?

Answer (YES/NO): NO